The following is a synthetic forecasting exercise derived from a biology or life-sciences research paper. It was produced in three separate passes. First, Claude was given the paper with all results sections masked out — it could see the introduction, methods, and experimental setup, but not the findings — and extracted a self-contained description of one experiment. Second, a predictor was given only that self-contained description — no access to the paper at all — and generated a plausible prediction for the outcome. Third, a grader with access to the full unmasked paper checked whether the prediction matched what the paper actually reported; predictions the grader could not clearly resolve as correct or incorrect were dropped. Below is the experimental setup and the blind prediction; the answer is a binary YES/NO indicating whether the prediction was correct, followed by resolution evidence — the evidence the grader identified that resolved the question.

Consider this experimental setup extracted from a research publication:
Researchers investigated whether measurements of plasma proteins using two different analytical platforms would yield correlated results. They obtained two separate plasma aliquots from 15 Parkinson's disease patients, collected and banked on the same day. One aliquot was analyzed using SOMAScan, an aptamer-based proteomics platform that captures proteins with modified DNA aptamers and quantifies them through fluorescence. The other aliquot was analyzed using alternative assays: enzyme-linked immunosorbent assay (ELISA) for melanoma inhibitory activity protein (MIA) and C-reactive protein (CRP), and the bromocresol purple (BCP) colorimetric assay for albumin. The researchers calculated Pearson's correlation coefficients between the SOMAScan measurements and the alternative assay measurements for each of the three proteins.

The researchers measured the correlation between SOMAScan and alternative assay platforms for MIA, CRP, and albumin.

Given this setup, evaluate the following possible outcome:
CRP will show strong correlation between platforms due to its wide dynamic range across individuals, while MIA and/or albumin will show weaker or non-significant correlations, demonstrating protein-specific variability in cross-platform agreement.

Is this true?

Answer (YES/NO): YES